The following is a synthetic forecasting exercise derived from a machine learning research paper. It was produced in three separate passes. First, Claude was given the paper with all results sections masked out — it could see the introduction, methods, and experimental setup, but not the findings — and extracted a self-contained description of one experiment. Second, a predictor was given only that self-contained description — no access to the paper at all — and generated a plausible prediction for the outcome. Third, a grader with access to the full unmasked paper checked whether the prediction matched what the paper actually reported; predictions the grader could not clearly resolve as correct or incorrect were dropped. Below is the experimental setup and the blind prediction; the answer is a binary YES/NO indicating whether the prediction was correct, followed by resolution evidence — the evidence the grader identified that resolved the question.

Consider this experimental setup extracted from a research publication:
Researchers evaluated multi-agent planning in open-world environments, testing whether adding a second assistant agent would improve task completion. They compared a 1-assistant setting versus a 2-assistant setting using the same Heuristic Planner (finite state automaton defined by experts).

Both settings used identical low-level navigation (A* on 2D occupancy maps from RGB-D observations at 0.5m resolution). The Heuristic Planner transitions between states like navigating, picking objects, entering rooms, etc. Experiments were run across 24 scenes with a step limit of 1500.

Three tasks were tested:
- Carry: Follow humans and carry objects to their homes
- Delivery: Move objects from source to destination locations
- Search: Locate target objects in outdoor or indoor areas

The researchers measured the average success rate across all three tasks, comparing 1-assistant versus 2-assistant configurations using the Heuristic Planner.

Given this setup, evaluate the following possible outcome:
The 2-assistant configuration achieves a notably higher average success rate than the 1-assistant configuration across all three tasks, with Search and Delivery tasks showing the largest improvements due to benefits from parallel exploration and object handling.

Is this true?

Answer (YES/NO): NO